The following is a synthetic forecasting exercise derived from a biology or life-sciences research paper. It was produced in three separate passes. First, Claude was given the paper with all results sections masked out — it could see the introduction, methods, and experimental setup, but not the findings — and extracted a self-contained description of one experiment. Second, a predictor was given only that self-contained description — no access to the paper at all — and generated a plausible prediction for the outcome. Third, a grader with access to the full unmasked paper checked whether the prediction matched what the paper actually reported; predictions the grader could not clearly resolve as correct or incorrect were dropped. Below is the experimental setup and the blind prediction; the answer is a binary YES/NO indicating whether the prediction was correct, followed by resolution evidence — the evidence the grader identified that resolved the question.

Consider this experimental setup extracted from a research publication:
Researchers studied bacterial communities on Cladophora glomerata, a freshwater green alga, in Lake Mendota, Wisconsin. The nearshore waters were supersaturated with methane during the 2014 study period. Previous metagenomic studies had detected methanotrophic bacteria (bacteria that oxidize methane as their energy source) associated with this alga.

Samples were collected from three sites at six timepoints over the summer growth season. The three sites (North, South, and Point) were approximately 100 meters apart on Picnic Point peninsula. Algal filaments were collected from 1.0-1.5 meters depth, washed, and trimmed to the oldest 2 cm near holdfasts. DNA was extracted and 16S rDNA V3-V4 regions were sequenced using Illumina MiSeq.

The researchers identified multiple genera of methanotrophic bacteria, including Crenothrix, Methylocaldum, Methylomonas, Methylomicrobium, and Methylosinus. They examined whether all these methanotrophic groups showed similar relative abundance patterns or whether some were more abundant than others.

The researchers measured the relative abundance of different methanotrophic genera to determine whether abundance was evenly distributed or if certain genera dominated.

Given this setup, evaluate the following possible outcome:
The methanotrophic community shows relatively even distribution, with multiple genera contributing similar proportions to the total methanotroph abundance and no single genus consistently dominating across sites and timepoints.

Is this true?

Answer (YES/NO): NO